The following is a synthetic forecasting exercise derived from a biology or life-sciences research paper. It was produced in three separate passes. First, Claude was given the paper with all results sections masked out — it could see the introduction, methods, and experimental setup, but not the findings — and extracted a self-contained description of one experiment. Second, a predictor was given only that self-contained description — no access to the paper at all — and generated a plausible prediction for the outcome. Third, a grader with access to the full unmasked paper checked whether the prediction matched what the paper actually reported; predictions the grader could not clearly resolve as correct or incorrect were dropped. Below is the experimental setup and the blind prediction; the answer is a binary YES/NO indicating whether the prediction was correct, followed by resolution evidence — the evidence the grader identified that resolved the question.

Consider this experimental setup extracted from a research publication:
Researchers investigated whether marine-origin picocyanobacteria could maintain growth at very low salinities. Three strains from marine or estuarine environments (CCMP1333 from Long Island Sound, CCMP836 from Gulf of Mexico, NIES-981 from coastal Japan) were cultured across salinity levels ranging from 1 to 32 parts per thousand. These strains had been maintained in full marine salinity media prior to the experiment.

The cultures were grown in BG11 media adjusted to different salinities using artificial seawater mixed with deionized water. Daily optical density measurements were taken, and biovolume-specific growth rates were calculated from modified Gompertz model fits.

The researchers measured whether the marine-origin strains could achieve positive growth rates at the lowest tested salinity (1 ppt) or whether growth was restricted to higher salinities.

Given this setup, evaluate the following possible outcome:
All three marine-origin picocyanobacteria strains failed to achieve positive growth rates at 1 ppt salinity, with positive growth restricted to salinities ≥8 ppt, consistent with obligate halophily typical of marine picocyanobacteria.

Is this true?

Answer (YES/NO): NO